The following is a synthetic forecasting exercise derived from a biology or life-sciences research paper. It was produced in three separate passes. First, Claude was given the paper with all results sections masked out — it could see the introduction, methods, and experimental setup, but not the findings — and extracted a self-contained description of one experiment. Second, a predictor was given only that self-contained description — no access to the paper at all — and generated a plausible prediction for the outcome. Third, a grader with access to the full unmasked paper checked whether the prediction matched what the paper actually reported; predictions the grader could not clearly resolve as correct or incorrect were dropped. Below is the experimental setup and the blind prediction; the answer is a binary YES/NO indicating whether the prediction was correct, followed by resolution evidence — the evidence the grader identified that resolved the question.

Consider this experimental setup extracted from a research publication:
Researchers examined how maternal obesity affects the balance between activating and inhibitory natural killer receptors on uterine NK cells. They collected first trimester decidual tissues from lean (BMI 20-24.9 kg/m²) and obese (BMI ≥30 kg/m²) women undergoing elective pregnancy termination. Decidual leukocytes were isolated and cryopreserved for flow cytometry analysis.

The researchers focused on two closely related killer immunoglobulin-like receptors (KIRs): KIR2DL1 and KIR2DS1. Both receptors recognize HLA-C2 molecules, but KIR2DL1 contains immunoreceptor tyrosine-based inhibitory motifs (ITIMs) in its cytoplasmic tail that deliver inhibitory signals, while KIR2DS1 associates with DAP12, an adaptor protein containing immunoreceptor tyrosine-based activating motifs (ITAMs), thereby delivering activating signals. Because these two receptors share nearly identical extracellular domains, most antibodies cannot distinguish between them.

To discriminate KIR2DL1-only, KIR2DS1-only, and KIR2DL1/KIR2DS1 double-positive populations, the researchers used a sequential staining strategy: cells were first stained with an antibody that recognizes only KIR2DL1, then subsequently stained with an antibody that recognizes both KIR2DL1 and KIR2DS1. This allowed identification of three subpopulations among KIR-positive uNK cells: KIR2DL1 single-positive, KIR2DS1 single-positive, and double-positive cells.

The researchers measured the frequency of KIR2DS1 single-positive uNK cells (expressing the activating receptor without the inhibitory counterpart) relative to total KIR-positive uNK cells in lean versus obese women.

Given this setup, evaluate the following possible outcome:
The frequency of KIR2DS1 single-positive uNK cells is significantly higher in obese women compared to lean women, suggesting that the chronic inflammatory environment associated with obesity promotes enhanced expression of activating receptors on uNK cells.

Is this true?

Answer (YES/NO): NO